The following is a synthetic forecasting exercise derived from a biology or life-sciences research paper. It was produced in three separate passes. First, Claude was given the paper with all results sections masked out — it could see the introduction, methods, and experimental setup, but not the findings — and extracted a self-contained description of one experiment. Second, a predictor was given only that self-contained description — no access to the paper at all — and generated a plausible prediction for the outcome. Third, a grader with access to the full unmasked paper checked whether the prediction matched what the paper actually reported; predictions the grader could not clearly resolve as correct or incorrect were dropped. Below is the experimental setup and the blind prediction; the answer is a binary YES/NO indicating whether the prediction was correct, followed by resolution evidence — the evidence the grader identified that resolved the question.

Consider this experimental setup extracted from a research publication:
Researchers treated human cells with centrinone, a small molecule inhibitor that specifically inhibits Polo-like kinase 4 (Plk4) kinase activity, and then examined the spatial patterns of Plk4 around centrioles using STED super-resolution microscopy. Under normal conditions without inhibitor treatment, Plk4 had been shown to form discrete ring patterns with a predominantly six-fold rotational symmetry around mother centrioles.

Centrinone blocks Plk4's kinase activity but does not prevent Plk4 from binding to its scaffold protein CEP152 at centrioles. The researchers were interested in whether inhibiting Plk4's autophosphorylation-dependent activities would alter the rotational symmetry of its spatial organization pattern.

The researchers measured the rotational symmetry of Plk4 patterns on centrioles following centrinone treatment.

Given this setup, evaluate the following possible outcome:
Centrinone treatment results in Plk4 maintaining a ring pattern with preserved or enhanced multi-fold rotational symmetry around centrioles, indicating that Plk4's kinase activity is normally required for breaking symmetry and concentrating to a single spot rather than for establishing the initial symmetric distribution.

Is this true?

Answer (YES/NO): NO